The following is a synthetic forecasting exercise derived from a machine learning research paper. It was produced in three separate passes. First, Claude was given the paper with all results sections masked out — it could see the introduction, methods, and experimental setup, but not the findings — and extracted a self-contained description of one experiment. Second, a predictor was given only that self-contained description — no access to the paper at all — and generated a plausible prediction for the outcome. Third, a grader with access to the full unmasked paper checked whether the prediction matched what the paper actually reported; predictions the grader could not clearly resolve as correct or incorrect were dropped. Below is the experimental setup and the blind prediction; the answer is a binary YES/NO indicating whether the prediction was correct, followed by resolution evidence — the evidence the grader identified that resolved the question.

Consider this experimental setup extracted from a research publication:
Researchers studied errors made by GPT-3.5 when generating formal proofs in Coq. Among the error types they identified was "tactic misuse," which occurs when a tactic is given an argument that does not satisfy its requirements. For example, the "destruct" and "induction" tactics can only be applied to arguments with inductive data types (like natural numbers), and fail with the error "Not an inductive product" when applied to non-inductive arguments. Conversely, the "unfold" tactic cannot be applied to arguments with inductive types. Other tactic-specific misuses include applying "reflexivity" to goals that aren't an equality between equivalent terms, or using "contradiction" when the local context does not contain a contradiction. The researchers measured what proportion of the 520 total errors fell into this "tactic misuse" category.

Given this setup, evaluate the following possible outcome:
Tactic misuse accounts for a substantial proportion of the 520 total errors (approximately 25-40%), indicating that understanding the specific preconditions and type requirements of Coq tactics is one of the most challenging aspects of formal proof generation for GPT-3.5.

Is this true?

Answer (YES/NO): NO